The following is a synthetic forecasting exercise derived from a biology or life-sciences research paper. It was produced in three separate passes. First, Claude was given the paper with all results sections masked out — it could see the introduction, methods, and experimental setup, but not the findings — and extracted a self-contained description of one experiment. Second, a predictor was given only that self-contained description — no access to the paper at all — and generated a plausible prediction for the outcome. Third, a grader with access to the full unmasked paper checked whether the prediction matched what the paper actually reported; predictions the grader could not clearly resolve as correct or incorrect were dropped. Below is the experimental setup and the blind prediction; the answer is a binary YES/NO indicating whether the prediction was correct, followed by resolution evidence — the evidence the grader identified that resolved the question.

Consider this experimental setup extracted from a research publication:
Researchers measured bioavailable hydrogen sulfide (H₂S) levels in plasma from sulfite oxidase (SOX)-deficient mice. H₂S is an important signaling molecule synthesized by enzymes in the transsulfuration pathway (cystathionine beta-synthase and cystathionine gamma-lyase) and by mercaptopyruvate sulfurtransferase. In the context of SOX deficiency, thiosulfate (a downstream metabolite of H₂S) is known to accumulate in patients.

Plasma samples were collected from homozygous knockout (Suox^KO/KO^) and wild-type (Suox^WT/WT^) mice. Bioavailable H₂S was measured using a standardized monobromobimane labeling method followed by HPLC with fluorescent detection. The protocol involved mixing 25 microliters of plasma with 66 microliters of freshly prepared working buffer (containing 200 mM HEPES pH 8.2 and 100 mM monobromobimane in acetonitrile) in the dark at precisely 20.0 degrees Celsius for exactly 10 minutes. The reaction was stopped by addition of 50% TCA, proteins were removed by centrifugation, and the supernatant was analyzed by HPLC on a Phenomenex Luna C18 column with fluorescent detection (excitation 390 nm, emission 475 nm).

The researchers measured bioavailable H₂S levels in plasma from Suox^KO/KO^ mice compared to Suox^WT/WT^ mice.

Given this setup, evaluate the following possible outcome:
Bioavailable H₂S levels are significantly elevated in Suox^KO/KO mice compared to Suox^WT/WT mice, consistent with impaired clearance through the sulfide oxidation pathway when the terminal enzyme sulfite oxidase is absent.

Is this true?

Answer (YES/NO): YES